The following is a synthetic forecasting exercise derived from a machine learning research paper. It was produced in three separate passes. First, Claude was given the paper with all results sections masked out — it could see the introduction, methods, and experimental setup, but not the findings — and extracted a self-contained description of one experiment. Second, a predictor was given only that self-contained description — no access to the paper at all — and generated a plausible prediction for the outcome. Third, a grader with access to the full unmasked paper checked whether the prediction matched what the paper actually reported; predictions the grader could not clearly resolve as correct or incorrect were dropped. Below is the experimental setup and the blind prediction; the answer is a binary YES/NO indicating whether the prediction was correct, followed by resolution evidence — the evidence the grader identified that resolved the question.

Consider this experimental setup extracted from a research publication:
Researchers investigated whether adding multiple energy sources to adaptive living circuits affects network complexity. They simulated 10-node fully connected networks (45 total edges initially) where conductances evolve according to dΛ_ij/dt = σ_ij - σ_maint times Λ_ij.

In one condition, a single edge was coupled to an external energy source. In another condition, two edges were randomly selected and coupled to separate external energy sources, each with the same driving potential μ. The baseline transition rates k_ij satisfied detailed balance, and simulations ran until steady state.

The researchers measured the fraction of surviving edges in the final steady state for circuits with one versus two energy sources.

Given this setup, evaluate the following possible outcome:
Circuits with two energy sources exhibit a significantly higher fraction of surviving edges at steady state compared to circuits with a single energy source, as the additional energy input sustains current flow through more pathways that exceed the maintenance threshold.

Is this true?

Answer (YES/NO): YES